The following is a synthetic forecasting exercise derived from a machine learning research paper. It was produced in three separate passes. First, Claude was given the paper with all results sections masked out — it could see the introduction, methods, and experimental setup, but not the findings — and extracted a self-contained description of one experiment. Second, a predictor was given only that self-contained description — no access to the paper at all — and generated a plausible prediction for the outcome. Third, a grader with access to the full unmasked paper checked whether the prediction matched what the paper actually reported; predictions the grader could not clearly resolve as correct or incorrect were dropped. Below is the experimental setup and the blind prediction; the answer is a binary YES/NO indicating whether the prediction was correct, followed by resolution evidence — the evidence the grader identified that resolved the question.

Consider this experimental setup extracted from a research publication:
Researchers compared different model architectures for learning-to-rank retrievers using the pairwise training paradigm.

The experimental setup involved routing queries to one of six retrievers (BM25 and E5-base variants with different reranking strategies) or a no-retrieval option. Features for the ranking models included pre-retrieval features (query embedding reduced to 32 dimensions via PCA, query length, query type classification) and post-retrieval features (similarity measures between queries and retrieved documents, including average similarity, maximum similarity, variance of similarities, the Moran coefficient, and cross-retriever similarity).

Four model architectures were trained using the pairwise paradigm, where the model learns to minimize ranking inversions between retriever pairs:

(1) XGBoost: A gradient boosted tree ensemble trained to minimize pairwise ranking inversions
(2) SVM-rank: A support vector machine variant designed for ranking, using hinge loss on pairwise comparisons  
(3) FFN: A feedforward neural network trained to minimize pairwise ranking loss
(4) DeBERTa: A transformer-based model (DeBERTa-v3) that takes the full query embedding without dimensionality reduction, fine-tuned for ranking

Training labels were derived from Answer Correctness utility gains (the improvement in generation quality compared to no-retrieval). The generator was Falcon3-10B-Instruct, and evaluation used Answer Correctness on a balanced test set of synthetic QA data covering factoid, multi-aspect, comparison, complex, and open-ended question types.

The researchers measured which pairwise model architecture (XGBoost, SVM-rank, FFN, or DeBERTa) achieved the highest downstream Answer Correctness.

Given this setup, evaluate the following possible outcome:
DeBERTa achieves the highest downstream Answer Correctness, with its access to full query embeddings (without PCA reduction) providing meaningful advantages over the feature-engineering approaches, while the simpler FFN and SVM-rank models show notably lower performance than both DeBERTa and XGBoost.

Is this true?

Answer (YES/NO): NO